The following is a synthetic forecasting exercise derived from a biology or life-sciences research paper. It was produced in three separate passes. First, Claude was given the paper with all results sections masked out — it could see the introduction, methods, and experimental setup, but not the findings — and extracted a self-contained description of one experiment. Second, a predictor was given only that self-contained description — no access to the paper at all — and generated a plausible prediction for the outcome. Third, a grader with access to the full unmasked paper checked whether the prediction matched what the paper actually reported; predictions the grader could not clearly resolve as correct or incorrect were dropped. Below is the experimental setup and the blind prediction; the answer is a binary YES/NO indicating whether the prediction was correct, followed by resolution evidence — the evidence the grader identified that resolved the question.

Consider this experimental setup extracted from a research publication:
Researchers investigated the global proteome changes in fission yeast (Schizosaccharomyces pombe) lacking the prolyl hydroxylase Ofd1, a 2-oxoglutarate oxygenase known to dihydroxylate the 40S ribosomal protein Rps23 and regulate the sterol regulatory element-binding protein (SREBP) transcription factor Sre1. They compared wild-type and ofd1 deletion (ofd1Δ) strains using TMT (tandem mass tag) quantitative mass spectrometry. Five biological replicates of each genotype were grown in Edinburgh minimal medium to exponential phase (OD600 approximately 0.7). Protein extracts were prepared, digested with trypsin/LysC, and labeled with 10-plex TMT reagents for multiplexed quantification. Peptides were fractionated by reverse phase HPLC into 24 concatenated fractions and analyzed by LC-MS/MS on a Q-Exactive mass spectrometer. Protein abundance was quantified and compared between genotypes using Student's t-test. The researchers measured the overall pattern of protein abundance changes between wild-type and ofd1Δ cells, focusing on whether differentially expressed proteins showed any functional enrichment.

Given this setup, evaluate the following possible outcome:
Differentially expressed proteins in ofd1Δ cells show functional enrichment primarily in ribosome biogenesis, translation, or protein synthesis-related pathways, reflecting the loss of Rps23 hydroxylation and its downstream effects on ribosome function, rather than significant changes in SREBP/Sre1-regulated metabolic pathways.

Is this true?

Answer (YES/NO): NO